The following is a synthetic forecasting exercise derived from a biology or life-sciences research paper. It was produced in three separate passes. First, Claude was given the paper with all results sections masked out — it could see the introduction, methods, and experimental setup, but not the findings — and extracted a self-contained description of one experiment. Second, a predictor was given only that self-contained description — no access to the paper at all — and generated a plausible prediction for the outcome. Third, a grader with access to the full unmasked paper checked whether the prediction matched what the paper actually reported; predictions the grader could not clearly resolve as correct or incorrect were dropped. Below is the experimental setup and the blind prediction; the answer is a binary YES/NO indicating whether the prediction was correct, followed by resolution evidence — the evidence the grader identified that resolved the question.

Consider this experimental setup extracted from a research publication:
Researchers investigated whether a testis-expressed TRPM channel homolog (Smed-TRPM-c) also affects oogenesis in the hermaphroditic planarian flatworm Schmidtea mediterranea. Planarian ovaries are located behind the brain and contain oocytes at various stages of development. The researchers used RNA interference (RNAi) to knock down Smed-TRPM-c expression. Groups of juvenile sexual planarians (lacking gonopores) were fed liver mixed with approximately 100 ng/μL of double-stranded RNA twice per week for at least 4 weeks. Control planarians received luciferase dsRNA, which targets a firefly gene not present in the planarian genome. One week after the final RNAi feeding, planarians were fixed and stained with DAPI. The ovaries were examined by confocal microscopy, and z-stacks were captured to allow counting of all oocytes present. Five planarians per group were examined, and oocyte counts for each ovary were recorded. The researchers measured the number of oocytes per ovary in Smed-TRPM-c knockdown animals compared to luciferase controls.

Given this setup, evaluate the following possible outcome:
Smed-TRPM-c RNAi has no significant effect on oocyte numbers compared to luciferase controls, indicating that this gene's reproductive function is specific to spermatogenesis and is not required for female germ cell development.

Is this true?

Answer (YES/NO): YES